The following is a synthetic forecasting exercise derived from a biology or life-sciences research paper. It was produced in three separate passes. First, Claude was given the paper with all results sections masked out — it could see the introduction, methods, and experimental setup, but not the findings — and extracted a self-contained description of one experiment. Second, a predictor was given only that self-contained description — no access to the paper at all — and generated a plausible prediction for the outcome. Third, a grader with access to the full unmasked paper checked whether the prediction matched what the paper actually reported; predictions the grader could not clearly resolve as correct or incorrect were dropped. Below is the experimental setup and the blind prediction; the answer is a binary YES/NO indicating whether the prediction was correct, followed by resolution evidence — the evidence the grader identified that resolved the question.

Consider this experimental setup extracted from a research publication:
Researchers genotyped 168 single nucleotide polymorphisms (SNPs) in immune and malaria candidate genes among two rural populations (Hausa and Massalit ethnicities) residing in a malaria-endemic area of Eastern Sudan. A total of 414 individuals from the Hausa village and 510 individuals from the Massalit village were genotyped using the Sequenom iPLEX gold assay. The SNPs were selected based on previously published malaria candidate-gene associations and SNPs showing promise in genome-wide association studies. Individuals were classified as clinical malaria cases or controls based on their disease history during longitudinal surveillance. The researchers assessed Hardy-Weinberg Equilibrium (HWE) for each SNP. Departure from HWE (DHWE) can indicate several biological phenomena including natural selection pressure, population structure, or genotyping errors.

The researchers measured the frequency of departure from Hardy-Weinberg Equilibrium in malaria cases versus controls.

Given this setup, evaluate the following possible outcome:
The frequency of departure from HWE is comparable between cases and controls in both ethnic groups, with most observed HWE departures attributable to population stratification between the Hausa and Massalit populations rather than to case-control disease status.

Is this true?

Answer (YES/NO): NO